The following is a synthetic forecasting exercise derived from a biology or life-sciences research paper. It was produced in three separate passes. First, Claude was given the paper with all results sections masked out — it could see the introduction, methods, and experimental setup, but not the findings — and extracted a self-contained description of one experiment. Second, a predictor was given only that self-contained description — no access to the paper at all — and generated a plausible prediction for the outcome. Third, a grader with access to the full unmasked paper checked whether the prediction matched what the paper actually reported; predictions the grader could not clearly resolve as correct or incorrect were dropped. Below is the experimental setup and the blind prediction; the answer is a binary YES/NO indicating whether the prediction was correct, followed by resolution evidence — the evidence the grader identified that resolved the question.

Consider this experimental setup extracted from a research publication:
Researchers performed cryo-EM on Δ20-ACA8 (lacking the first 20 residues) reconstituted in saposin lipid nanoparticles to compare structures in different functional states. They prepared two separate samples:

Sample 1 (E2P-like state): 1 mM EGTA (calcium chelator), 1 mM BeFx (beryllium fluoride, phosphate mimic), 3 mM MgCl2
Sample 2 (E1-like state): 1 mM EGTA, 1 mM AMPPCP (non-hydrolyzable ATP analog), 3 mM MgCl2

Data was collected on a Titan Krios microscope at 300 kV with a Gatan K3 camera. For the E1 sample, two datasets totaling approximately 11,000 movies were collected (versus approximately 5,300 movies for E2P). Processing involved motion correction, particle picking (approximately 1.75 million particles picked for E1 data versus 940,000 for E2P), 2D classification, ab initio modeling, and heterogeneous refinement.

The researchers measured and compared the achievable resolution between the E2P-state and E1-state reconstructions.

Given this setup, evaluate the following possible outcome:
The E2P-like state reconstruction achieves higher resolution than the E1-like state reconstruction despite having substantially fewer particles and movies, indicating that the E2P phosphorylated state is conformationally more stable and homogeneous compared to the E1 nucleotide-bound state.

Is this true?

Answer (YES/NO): YES